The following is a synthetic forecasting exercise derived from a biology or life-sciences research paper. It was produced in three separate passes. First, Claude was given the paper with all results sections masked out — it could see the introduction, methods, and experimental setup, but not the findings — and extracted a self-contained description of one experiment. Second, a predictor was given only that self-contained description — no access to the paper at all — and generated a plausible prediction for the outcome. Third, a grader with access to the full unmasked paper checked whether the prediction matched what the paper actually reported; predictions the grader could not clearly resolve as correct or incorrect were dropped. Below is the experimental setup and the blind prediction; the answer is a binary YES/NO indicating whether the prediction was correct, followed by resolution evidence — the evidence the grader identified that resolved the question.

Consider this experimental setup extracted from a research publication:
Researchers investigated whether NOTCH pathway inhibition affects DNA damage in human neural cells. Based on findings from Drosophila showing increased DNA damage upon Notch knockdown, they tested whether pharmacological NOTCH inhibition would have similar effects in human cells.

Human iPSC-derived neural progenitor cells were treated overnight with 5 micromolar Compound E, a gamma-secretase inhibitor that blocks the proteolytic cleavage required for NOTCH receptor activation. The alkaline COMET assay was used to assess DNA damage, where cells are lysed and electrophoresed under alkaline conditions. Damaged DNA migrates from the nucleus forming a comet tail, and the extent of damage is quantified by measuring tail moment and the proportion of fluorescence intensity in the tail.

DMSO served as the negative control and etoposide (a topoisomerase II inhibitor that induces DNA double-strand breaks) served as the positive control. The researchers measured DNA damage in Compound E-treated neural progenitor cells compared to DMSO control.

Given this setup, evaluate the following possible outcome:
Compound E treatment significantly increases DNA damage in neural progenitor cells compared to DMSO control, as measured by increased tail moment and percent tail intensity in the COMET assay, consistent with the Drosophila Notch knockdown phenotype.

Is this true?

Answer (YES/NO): YES